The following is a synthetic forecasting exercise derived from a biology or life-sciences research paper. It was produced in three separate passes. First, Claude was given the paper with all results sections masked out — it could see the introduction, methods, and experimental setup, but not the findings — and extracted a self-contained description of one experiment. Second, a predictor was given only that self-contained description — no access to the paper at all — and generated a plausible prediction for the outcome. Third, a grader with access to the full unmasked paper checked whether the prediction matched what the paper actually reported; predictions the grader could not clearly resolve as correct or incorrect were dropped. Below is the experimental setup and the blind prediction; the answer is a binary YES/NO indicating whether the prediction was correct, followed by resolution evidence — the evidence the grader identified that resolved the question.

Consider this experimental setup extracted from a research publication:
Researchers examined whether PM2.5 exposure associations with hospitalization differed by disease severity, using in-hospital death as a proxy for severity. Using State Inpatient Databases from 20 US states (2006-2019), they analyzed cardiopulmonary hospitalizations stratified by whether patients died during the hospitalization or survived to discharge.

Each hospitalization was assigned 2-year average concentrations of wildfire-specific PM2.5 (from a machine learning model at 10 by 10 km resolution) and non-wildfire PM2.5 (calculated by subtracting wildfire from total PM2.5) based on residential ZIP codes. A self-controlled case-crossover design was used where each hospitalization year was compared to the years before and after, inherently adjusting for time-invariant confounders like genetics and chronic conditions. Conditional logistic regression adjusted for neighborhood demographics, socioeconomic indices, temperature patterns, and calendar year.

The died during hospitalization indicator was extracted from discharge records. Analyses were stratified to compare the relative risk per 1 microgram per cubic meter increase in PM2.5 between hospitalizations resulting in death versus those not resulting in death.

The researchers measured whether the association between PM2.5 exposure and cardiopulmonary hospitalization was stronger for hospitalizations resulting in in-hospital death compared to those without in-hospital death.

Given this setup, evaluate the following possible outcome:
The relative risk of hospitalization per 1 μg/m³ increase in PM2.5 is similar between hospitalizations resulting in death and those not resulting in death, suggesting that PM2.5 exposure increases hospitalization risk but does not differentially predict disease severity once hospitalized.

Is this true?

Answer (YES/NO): YES